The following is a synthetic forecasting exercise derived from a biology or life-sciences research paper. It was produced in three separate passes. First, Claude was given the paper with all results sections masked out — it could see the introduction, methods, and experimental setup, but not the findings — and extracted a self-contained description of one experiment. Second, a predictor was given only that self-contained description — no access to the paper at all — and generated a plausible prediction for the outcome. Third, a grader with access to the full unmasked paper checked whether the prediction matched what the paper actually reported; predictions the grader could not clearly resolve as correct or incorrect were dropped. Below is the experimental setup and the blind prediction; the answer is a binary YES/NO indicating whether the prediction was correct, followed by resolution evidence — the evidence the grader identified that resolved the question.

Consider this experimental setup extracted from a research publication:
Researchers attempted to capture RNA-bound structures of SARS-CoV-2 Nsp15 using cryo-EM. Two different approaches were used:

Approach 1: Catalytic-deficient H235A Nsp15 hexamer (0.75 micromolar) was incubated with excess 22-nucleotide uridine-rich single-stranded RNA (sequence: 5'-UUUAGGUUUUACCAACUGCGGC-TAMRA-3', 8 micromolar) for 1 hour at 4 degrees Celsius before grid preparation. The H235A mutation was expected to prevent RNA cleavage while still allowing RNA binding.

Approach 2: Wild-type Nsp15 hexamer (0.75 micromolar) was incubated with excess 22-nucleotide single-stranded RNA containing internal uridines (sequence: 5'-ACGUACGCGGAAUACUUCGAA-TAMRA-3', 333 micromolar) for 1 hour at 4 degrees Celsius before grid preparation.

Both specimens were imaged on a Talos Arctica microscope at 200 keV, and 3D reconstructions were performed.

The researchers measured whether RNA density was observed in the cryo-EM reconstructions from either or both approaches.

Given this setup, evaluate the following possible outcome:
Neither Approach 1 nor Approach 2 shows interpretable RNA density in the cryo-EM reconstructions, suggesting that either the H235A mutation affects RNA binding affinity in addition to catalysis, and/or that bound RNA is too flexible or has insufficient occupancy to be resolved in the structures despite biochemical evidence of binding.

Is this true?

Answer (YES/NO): YES